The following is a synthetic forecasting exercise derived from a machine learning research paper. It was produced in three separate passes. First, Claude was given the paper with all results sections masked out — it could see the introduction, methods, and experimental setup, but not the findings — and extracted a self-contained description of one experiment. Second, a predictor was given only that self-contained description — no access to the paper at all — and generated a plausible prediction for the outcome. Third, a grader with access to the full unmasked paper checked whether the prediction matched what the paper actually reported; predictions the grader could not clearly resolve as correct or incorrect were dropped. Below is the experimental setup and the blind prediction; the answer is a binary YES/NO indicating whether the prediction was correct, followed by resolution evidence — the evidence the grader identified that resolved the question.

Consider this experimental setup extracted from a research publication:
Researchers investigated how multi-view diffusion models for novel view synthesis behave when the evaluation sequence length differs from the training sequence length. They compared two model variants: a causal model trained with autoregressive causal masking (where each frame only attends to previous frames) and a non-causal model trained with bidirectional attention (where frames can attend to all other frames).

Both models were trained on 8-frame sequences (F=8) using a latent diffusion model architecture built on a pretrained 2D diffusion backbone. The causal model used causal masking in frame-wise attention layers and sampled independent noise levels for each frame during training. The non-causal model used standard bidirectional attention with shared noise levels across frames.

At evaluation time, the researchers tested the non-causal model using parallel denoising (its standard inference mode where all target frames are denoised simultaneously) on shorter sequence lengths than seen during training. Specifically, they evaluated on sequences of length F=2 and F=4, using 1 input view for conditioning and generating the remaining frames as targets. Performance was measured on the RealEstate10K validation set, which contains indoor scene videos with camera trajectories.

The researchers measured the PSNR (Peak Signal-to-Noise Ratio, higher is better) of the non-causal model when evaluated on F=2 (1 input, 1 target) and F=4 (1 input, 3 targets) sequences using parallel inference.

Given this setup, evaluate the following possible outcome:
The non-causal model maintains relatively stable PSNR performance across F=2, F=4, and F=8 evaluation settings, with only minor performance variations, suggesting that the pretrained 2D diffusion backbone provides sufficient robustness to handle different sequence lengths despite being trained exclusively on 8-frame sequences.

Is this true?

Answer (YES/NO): NO